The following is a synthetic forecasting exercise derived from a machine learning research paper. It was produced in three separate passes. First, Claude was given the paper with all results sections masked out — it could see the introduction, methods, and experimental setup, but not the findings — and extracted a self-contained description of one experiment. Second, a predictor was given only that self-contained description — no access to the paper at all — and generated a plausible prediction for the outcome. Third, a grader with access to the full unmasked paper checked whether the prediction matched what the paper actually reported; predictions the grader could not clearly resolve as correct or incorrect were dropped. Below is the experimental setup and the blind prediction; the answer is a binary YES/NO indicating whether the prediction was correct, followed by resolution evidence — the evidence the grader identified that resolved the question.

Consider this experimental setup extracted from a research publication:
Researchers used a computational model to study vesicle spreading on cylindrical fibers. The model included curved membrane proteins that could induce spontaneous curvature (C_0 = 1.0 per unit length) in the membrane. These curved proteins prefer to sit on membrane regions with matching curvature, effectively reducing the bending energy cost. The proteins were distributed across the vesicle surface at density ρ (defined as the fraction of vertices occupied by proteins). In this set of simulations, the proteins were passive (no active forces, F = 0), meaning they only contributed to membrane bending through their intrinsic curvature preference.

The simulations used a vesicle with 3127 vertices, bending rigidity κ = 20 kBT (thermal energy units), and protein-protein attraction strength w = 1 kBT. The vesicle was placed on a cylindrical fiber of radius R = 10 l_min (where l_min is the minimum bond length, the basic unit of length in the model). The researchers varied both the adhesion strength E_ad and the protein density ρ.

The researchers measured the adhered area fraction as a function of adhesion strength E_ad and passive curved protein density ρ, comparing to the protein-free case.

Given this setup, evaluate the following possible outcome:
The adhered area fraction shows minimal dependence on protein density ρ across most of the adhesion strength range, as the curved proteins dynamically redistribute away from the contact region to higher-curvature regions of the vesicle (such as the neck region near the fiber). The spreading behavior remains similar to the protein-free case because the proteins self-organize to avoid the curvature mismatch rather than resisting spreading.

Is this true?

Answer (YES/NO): NO